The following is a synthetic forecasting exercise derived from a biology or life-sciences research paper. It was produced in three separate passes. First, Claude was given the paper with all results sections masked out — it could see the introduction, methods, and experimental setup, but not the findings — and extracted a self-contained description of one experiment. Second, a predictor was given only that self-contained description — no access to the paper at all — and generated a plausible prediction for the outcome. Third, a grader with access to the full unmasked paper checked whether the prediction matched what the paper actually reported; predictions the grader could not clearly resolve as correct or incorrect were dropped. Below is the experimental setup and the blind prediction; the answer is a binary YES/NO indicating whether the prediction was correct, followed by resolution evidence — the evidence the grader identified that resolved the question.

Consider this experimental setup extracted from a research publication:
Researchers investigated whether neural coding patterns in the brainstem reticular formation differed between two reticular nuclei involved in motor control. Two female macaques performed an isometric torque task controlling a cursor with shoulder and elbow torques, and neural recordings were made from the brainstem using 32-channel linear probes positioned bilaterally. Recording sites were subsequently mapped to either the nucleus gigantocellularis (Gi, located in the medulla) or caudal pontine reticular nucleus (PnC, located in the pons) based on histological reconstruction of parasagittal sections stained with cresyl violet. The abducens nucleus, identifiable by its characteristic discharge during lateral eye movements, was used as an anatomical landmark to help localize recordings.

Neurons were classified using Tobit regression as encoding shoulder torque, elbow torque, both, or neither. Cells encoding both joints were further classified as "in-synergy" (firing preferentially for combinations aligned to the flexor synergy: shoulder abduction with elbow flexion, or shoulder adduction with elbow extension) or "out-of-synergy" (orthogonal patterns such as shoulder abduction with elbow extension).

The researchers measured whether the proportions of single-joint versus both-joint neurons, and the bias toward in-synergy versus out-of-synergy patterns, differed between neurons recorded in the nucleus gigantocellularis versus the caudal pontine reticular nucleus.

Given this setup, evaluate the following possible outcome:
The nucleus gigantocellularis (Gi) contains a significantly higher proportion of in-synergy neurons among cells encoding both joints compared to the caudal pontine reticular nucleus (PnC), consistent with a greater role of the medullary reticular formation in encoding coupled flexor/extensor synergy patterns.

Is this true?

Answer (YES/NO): NO